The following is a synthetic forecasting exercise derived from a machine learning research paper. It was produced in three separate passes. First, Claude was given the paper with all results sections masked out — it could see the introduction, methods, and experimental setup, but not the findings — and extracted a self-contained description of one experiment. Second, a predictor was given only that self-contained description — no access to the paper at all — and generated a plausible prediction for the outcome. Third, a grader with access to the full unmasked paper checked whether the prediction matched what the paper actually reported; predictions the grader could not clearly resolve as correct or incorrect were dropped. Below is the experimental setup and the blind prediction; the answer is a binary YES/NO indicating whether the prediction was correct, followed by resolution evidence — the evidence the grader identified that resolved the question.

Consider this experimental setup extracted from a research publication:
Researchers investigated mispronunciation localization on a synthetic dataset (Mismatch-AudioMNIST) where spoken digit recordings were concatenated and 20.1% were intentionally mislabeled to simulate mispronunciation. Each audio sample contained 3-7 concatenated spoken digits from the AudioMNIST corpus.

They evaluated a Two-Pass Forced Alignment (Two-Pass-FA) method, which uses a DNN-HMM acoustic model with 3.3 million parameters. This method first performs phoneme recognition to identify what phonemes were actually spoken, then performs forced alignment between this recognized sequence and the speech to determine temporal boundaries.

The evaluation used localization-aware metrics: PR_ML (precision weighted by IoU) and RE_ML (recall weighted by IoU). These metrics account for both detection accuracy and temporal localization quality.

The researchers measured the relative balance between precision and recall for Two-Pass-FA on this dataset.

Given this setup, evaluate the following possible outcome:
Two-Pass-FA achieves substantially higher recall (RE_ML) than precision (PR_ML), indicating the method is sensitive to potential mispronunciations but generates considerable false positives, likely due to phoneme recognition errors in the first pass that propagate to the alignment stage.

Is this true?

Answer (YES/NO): NO